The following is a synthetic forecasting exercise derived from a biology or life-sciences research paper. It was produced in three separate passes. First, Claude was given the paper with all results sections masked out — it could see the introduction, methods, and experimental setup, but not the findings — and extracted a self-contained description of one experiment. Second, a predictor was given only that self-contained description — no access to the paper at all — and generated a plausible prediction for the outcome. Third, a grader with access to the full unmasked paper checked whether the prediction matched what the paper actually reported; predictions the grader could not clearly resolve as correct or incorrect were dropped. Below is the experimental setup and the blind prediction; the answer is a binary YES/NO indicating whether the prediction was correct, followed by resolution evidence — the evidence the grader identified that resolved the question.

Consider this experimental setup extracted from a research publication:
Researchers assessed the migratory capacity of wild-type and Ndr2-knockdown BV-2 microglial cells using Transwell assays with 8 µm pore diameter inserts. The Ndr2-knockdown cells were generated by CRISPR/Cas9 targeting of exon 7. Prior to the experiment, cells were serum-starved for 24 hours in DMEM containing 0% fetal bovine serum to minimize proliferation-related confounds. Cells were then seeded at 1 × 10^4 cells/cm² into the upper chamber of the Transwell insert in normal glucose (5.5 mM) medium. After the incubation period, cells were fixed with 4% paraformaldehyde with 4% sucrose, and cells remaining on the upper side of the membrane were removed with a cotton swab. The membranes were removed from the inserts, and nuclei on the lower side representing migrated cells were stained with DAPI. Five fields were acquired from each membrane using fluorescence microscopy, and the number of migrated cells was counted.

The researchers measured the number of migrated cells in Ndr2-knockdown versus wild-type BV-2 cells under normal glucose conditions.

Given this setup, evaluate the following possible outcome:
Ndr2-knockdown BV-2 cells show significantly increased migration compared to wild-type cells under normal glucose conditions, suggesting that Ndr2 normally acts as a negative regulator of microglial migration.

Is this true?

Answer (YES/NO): NO